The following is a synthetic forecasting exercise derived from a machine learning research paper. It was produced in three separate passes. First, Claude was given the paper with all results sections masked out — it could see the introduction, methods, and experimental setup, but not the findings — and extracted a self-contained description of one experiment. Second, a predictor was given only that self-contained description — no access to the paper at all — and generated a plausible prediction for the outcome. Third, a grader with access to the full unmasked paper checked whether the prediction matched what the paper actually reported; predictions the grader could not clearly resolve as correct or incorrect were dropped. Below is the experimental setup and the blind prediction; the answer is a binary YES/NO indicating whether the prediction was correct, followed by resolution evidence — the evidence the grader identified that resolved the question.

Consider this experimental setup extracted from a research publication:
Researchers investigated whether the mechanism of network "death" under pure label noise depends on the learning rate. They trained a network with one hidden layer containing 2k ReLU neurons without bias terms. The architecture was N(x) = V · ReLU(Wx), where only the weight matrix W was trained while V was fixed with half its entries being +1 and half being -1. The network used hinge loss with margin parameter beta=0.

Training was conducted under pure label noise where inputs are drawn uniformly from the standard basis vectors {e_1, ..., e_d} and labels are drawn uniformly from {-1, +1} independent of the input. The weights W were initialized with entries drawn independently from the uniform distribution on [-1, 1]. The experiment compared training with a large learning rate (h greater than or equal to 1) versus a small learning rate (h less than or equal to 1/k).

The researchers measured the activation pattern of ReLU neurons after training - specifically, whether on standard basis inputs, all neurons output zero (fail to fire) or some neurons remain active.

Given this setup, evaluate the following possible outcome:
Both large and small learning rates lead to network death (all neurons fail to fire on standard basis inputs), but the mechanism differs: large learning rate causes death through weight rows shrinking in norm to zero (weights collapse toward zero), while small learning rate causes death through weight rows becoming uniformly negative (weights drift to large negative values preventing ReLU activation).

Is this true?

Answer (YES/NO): NO